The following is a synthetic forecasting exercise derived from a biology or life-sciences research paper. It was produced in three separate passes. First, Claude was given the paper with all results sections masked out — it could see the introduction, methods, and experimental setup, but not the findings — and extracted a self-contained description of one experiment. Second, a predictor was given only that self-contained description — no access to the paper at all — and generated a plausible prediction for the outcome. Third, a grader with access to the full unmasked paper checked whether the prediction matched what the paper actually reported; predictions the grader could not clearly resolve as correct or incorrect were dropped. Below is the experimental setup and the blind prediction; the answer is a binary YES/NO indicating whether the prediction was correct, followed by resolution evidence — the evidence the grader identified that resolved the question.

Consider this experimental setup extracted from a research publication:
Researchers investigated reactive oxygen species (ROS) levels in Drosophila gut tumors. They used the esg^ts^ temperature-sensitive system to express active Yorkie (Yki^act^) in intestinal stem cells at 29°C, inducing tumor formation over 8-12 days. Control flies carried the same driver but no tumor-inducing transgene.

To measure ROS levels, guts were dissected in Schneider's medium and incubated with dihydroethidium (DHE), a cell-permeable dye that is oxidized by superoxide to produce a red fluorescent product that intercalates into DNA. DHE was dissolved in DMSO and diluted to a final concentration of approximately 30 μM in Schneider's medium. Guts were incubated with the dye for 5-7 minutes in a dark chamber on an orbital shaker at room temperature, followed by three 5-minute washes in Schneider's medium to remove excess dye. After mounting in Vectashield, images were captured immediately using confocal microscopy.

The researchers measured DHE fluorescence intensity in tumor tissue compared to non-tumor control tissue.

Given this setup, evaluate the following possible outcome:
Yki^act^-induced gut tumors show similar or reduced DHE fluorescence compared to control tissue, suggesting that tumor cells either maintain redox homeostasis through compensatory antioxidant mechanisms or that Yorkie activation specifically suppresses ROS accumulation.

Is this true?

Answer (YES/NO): NO